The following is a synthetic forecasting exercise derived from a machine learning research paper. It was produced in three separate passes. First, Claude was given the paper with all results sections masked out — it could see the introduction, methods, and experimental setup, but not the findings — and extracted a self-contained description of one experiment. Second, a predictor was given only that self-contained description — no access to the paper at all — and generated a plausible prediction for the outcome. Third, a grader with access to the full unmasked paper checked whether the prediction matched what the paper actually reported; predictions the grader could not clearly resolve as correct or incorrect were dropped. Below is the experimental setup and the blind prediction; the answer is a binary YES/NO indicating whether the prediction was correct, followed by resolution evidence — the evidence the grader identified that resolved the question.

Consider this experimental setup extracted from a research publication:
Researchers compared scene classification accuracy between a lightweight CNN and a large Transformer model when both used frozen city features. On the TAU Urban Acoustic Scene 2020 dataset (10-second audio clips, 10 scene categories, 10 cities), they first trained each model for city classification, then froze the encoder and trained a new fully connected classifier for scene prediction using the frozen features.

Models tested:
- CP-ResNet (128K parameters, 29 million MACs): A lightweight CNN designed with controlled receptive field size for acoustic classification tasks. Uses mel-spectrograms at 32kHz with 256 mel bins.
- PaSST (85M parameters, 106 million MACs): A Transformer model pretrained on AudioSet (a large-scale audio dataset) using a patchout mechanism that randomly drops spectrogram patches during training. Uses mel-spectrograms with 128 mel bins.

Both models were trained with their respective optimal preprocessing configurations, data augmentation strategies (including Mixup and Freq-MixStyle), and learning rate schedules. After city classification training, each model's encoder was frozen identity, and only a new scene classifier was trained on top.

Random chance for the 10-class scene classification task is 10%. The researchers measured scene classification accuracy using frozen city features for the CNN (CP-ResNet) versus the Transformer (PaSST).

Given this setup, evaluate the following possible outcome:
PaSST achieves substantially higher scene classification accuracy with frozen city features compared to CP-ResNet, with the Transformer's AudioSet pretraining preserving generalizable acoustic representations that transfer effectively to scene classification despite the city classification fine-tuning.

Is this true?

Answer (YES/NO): YES